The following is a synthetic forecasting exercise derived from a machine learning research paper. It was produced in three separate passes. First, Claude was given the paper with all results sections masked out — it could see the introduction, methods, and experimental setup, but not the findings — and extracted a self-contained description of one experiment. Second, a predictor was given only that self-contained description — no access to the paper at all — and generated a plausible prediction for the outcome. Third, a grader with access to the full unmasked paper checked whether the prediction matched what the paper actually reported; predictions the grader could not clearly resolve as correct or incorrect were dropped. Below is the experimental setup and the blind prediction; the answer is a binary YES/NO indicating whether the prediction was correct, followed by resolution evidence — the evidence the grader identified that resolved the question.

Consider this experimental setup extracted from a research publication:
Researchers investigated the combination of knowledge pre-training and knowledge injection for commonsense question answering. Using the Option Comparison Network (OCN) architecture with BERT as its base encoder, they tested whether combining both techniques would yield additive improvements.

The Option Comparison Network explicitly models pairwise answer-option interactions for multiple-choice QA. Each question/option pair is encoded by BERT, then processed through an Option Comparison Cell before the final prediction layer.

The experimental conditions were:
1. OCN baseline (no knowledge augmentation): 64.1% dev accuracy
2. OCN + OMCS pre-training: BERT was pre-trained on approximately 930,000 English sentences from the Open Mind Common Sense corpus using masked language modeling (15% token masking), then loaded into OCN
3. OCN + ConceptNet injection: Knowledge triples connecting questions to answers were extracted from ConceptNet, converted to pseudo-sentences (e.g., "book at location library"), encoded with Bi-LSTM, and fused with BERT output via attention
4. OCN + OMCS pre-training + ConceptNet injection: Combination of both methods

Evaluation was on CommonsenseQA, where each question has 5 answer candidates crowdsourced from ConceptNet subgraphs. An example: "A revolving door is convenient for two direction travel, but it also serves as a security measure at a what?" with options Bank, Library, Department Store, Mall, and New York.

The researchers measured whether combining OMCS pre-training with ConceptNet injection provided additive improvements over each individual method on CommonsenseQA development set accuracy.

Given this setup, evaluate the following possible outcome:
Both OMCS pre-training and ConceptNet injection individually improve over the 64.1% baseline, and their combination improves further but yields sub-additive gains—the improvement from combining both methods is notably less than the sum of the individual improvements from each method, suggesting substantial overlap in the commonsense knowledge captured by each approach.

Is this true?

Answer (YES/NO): NO